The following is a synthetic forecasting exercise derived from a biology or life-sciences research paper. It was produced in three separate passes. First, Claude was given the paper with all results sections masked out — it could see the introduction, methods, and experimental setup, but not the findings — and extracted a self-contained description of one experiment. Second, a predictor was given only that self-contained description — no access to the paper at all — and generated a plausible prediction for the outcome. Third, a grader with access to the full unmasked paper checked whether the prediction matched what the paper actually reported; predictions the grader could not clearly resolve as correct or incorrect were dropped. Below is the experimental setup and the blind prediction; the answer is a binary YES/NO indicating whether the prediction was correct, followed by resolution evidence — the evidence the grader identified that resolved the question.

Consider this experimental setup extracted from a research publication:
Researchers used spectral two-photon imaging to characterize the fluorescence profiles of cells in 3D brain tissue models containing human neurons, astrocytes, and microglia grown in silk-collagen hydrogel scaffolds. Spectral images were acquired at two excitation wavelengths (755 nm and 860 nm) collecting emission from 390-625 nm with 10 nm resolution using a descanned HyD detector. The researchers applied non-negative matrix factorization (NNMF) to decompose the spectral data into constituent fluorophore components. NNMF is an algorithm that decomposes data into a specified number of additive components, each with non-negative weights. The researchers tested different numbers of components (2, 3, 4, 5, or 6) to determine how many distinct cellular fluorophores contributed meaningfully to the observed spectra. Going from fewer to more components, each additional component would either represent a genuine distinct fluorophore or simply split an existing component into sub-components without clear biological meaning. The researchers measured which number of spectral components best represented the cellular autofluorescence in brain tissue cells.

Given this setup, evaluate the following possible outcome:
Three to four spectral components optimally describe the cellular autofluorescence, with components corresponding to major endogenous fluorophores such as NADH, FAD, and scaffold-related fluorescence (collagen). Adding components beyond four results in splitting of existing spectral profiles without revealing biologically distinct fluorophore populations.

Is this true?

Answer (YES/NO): NO